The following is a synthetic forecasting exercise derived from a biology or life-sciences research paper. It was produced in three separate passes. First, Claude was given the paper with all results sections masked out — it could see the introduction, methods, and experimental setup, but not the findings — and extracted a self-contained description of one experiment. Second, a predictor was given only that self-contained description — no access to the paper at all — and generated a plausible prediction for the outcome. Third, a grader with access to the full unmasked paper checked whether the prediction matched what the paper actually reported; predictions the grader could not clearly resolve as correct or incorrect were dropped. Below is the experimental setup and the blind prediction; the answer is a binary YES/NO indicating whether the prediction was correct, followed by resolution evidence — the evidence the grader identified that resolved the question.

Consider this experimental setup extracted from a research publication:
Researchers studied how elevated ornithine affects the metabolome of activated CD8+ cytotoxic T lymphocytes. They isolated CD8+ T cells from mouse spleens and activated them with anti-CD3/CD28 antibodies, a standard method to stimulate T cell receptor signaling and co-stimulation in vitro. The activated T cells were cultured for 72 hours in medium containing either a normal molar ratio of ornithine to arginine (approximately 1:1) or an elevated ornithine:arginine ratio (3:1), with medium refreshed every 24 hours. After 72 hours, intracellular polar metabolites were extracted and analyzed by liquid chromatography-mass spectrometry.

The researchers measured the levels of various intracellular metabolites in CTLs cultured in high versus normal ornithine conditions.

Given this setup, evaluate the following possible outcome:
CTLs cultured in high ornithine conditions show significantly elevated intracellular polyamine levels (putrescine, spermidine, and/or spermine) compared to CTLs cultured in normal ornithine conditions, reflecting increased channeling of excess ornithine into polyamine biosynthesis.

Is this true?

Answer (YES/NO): NO